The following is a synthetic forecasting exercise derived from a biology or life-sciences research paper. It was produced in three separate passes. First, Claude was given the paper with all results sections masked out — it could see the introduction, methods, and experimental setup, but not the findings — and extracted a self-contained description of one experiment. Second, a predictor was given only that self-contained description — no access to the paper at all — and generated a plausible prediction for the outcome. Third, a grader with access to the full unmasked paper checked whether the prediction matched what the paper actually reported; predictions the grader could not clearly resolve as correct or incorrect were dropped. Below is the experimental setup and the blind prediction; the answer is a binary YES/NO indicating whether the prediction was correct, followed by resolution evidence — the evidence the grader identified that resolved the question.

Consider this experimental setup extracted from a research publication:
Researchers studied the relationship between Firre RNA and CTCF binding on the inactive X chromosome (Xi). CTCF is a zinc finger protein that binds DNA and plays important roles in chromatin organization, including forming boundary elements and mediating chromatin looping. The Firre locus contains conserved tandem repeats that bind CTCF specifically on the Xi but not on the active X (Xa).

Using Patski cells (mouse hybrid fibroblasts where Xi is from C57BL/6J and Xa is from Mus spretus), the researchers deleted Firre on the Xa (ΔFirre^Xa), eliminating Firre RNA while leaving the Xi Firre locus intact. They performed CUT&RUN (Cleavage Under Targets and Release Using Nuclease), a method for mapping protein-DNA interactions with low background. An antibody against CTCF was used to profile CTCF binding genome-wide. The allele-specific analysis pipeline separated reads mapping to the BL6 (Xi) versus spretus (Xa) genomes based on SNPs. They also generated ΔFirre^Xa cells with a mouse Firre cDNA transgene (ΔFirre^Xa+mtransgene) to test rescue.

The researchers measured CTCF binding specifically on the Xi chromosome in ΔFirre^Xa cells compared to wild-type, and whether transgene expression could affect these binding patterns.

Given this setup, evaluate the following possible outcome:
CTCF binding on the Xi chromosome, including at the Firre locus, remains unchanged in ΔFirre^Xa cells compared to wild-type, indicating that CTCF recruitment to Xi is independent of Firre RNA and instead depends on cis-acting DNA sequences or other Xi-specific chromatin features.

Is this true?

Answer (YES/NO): NO